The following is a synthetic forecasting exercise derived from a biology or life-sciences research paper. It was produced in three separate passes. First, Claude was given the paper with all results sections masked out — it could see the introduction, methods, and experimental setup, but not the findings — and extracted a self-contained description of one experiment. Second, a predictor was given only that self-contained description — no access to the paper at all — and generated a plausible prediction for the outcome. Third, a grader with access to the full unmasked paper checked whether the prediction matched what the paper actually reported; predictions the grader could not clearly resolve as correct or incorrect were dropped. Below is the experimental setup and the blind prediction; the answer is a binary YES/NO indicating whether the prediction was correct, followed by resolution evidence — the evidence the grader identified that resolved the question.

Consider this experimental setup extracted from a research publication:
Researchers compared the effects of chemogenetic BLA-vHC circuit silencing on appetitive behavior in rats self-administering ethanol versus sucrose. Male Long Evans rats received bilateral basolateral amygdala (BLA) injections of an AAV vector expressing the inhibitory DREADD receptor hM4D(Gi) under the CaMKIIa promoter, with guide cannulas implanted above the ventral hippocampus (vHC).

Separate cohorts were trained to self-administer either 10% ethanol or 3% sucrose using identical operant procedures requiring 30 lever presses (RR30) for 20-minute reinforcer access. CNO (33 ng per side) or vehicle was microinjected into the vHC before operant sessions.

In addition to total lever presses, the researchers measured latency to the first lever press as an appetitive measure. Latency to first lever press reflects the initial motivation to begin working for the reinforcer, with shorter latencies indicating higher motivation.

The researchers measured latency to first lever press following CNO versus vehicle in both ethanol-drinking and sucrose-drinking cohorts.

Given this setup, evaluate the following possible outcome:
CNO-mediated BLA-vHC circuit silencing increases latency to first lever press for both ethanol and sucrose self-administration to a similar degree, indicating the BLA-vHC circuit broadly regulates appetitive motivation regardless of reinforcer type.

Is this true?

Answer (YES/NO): NO